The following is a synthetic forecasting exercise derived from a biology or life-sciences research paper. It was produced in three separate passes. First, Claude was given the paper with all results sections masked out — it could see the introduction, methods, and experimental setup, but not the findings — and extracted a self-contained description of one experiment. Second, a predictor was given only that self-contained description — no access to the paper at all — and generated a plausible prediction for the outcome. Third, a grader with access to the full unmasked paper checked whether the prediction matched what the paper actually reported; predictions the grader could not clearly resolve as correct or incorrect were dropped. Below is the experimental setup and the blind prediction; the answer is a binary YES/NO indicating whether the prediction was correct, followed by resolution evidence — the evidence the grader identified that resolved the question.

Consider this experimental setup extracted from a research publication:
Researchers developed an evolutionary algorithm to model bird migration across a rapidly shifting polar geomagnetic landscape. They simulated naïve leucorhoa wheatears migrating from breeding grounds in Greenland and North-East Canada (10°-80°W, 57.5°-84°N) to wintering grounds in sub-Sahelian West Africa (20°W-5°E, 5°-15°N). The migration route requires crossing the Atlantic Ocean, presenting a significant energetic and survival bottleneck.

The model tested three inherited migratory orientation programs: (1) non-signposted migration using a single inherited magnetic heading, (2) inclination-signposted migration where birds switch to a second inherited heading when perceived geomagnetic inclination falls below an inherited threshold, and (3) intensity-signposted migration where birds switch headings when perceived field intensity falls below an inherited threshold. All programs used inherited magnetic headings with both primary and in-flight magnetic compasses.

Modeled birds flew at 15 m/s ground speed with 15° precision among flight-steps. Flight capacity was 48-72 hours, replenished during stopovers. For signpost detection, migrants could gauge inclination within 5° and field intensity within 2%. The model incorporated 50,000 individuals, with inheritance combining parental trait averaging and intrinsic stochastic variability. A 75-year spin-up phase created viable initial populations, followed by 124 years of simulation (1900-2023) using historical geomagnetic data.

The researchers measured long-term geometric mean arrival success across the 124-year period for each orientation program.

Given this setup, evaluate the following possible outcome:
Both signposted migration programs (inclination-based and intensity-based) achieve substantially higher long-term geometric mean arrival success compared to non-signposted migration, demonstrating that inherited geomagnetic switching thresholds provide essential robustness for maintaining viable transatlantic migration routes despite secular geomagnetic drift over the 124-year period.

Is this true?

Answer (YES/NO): YES